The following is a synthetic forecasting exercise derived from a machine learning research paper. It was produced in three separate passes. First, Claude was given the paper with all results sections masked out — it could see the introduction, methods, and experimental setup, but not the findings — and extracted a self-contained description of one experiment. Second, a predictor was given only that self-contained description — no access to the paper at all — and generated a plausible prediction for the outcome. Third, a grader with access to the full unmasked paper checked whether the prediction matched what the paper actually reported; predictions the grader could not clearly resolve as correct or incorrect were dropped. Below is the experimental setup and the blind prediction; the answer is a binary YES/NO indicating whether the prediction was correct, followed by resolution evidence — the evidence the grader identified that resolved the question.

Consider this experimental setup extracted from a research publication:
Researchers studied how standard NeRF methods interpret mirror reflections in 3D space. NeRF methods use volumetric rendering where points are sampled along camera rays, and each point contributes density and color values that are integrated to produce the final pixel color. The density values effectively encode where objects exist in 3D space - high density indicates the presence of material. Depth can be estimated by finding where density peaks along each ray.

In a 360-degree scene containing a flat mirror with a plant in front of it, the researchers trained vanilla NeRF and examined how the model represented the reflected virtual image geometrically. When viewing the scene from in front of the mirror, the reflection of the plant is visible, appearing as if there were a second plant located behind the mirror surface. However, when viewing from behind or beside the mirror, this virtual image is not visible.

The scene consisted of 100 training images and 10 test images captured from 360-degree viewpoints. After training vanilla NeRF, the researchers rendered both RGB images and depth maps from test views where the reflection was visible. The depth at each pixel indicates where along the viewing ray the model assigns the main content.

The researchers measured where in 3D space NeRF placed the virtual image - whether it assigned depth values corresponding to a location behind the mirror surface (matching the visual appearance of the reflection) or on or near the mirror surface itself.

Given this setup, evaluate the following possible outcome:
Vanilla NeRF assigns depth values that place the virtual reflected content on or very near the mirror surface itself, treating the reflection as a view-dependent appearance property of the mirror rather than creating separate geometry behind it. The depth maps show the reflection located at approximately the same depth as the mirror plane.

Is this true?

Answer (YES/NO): YES